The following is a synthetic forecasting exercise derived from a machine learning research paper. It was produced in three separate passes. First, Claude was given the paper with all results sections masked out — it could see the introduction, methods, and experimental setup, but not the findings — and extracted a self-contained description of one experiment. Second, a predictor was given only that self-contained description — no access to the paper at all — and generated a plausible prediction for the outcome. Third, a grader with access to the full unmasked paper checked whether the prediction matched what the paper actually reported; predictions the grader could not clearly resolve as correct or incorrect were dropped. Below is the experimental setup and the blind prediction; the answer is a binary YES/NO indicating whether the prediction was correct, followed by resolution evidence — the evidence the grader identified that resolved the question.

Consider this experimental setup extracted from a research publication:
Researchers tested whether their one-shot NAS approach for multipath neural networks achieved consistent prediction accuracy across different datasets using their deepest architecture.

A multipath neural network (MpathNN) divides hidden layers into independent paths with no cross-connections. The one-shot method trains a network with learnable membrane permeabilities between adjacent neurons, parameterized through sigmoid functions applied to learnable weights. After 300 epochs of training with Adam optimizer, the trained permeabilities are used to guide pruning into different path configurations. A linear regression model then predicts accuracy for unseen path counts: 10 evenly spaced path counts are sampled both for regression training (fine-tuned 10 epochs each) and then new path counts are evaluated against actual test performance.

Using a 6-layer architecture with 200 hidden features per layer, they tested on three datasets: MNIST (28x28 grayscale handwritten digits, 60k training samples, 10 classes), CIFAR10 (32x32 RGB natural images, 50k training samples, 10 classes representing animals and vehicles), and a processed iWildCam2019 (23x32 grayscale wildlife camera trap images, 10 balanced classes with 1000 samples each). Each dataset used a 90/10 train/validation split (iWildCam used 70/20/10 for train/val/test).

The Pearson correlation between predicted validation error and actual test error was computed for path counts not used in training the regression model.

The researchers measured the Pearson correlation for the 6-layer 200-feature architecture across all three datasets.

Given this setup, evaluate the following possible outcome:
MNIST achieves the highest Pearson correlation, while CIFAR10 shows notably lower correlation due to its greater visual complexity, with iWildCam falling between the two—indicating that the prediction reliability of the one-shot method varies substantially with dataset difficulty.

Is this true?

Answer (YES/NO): NO